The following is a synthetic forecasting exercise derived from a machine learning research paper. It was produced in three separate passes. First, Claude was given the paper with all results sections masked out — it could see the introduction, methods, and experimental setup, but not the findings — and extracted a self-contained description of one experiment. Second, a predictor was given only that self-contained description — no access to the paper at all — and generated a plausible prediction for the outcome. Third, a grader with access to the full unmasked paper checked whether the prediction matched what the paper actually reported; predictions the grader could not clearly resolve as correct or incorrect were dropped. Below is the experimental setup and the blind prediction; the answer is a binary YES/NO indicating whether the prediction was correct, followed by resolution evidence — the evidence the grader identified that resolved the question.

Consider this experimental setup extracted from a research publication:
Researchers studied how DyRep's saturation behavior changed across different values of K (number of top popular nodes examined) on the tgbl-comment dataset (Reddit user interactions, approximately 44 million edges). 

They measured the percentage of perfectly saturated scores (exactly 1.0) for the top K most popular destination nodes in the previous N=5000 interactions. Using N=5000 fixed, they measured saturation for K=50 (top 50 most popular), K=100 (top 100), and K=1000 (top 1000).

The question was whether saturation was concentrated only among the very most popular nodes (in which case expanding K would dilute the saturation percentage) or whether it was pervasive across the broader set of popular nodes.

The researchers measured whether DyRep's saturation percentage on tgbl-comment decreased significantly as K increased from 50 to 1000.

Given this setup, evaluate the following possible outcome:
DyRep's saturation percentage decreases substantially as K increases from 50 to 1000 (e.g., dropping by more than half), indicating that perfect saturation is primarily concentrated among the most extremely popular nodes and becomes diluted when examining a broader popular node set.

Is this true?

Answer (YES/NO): NO